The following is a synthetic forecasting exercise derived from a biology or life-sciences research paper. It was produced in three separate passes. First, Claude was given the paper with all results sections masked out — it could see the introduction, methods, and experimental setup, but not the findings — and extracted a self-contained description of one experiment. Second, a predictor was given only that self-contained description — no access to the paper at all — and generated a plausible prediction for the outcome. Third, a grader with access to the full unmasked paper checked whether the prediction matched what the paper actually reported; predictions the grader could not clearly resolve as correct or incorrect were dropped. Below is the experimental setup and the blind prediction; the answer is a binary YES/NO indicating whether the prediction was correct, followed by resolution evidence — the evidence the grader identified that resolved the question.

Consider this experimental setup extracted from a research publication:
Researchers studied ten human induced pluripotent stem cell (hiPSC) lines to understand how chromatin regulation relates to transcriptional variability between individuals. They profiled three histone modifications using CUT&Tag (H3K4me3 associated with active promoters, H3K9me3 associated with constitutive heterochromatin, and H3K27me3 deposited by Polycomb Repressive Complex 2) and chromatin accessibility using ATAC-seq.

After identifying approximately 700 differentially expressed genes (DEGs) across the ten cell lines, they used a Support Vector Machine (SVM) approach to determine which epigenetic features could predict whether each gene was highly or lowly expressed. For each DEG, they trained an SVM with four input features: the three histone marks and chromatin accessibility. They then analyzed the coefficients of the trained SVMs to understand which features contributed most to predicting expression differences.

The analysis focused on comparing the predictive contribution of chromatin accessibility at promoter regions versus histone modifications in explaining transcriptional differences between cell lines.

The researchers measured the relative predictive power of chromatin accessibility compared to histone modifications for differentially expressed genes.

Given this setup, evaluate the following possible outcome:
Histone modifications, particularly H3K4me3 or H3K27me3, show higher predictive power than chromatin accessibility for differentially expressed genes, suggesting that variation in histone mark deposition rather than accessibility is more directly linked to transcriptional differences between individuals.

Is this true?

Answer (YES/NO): YES